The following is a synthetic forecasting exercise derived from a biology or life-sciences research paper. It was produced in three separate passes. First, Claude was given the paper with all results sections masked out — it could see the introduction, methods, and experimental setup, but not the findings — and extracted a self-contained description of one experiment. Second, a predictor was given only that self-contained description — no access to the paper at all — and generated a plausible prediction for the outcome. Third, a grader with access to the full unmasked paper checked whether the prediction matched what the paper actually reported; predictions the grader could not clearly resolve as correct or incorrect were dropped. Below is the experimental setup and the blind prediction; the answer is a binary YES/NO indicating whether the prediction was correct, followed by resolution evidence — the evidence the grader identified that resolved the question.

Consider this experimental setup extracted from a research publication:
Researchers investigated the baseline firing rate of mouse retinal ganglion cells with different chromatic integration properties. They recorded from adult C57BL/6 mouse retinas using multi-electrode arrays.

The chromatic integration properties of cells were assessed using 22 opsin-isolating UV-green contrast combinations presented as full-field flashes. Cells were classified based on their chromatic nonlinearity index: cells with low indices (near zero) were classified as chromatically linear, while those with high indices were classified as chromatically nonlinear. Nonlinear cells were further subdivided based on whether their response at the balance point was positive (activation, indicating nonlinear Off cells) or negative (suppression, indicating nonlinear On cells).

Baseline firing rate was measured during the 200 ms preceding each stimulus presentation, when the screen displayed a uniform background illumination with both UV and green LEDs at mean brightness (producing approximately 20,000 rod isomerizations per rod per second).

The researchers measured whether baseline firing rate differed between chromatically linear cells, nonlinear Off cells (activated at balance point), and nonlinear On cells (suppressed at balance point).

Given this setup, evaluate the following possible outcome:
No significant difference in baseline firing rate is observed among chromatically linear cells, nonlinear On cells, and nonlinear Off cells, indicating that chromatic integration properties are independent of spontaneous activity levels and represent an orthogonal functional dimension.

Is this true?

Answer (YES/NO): NO